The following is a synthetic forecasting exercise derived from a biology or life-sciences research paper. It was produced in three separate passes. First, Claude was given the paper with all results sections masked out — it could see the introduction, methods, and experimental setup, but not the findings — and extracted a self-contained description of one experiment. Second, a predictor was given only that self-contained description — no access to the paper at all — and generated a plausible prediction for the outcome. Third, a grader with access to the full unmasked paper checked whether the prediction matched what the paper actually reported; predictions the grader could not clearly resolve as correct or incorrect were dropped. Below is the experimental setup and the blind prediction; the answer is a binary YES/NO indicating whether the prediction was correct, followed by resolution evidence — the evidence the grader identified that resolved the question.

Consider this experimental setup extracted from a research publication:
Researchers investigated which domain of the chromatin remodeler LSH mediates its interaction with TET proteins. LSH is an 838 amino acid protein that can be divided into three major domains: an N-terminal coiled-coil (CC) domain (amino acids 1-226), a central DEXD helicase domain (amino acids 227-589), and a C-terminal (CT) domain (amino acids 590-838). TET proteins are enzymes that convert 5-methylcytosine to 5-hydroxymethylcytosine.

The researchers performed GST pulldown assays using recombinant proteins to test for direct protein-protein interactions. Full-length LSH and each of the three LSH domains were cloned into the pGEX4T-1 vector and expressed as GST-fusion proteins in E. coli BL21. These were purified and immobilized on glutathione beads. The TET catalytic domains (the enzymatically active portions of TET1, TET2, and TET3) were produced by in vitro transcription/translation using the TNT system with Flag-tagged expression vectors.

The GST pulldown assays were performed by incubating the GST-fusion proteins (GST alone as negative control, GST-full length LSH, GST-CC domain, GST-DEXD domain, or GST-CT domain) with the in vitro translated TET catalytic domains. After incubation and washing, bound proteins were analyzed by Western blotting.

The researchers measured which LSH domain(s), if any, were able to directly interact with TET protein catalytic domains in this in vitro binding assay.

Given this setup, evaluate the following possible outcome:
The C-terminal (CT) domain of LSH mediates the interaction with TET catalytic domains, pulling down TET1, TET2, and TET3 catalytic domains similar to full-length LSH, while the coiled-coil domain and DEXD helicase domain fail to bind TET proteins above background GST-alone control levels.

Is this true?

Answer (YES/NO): NO